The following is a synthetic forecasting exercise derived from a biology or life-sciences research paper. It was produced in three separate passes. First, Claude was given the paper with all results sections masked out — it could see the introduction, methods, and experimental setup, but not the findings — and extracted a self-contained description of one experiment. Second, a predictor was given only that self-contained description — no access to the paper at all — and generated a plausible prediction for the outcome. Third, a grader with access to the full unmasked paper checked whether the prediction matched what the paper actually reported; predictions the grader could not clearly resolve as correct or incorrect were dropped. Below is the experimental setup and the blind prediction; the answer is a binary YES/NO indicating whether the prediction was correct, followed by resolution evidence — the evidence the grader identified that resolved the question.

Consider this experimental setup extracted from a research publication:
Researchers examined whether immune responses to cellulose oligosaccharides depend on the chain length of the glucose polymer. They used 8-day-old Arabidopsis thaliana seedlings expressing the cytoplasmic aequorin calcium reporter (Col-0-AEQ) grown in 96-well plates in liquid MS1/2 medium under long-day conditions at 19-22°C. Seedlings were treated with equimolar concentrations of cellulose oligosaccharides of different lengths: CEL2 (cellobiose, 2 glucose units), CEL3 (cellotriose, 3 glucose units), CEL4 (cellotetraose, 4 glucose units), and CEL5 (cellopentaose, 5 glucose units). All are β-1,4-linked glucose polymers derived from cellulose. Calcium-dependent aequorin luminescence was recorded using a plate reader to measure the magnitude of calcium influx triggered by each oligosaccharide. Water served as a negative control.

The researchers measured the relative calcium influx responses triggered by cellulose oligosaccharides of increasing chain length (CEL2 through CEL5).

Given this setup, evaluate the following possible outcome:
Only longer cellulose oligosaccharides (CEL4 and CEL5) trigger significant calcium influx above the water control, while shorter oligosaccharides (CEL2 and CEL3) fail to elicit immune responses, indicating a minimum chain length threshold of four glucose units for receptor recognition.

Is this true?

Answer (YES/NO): NO